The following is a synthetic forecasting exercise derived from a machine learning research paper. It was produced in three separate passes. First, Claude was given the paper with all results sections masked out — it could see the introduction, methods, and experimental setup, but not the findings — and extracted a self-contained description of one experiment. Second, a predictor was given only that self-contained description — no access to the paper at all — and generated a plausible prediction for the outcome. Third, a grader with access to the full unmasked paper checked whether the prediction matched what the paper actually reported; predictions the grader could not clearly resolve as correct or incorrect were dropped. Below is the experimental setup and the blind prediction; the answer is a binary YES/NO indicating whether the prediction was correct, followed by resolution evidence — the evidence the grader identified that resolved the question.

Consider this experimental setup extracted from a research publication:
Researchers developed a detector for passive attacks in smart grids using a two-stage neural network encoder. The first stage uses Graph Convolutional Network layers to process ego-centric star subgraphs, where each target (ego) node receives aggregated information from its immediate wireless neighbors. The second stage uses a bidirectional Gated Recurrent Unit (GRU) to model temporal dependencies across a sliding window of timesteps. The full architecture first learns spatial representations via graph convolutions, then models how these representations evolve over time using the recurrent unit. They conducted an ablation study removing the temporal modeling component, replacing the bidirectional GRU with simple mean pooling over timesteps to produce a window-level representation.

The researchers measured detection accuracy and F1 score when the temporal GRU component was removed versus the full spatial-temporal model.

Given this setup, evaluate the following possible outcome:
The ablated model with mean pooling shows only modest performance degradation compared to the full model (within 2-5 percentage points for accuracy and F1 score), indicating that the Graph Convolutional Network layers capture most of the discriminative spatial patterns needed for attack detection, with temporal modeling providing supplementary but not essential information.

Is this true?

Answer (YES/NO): NO